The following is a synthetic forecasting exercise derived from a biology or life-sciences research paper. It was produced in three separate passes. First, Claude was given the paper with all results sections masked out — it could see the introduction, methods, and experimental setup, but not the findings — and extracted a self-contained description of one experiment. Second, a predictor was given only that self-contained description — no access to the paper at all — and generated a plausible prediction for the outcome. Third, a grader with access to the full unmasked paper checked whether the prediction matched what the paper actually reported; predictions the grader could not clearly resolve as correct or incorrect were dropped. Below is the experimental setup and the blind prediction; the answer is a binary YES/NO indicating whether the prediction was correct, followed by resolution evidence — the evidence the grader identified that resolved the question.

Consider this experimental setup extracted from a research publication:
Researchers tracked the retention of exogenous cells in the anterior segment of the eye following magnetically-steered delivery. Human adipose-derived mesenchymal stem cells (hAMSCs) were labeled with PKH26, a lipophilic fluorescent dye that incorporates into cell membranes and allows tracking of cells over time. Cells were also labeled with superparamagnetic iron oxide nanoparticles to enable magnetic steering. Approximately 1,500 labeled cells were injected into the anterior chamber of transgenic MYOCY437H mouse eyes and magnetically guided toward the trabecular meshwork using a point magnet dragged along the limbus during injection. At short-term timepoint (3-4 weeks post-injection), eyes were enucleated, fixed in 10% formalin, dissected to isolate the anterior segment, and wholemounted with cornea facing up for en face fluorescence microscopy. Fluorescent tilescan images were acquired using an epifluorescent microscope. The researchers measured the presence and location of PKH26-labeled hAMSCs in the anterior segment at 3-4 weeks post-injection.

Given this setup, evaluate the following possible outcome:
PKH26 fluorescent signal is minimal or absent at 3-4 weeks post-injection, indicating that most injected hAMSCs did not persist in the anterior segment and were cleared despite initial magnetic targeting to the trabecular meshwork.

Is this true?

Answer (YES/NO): NO